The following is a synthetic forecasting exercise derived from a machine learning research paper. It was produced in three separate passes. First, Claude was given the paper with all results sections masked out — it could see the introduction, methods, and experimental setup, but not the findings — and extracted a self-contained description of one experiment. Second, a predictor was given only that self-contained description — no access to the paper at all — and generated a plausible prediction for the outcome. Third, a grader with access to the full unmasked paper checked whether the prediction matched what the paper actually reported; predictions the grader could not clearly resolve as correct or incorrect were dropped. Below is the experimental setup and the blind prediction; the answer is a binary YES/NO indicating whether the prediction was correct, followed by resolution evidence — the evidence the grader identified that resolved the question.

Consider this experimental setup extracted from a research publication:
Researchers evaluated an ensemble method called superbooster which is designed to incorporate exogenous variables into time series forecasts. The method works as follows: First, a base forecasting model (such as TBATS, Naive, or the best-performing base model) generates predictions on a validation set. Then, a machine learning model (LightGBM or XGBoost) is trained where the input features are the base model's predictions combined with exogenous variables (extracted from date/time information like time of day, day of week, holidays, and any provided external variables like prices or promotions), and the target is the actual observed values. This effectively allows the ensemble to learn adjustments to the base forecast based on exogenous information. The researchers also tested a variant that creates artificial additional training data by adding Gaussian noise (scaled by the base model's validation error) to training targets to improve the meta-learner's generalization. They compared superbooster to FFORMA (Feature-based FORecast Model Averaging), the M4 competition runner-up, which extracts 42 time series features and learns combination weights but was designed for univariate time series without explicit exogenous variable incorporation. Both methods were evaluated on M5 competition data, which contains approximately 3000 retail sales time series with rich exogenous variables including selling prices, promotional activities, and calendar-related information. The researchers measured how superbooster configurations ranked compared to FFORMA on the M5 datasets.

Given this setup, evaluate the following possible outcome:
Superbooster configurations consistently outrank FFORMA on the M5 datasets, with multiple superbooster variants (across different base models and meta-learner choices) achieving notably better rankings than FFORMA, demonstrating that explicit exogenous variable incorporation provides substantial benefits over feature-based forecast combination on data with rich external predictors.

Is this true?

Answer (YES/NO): YES